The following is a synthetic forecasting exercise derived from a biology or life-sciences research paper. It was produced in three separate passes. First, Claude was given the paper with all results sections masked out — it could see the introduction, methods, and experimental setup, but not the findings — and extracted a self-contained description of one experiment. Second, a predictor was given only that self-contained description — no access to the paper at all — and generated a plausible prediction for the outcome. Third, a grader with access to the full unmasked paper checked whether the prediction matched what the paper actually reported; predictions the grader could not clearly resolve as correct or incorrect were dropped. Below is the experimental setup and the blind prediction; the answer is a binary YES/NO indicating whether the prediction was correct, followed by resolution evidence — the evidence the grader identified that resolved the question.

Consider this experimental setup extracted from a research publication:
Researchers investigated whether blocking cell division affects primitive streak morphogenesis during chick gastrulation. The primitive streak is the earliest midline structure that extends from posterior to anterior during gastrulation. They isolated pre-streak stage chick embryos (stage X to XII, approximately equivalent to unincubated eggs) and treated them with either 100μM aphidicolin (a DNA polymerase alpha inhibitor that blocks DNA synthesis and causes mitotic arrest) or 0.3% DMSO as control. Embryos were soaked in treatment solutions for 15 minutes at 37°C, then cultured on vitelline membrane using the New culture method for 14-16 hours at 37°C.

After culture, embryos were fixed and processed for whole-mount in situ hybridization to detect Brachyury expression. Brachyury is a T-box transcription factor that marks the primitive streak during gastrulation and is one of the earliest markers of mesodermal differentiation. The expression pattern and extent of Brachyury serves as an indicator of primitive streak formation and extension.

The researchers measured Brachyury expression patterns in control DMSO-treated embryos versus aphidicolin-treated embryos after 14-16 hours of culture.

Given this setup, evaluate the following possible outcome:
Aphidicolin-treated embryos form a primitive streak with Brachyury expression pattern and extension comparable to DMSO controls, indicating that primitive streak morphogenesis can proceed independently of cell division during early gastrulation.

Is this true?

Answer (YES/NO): NO